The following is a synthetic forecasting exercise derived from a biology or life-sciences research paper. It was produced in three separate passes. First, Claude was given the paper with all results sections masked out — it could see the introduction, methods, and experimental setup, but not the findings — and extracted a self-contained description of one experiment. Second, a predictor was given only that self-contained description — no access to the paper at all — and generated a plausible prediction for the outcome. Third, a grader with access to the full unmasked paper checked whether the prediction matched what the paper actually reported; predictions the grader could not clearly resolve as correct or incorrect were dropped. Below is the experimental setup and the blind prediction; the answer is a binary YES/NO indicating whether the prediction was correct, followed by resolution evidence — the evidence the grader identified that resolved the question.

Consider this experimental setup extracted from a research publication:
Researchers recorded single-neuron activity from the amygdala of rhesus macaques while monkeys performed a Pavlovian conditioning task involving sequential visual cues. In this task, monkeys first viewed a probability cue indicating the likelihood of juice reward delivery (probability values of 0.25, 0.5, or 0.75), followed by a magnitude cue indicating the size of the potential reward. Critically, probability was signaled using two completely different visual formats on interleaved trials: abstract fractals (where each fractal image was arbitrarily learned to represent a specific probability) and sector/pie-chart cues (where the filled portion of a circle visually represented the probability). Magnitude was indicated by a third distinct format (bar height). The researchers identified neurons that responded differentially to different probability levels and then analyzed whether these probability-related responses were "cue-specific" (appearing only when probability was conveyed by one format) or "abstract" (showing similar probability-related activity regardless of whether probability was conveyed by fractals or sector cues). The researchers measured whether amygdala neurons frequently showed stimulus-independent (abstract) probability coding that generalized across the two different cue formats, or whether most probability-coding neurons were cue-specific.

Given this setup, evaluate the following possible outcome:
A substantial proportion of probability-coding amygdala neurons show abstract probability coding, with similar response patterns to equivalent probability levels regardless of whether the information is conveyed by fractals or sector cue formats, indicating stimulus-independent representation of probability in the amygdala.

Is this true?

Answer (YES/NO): YES